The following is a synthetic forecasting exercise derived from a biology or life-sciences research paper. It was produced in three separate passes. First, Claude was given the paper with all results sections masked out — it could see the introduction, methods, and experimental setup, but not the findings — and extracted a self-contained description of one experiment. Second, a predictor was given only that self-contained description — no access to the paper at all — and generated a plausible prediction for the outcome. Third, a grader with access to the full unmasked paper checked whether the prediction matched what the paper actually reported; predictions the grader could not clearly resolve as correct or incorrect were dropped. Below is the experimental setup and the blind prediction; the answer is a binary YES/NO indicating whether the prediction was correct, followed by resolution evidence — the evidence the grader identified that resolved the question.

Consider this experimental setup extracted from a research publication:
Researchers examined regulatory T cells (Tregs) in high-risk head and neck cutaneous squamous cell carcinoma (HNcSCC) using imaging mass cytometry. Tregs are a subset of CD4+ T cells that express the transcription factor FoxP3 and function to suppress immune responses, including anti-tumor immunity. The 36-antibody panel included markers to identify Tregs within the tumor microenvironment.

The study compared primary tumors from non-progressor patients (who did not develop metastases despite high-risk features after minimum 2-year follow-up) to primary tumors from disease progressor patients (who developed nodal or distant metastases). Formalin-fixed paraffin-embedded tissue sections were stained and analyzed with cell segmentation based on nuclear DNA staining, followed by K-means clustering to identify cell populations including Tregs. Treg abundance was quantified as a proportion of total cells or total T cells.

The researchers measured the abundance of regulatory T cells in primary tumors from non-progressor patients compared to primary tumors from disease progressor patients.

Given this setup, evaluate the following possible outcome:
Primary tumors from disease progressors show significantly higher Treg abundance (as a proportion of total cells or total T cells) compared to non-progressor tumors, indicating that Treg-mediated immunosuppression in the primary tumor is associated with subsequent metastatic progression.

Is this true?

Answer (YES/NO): NO